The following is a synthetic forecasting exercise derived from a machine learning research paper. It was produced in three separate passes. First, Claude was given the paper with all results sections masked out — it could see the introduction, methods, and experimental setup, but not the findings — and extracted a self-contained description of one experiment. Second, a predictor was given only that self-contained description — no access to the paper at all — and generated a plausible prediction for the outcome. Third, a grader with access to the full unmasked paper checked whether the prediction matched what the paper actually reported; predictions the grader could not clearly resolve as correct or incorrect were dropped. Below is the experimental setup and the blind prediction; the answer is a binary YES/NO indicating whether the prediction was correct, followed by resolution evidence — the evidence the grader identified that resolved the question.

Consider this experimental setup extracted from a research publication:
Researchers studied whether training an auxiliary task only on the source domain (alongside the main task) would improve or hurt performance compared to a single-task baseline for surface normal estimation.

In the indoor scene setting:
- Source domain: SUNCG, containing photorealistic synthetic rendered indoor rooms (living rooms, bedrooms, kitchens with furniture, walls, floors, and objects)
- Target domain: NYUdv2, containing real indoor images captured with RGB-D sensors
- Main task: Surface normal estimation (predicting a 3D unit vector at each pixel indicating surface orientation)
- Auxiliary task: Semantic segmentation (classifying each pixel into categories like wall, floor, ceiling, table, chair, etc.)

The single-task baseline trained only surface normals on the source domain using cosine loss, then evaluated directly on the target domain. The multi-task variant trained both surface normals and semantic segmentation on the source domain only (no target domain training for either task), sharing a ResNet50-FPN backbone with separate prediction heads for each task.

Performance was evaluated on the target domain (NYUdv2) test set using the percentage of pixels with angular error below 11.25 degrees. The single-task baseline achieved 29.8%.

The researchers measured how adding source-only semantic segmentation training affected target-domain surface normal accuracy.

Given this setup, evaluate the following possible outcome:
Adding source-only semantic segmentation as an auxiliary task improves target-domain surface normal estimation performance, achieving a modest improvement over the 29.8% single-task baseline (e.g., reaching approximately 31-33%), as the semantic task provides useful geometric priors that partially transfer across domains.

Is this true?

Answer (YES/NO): NO